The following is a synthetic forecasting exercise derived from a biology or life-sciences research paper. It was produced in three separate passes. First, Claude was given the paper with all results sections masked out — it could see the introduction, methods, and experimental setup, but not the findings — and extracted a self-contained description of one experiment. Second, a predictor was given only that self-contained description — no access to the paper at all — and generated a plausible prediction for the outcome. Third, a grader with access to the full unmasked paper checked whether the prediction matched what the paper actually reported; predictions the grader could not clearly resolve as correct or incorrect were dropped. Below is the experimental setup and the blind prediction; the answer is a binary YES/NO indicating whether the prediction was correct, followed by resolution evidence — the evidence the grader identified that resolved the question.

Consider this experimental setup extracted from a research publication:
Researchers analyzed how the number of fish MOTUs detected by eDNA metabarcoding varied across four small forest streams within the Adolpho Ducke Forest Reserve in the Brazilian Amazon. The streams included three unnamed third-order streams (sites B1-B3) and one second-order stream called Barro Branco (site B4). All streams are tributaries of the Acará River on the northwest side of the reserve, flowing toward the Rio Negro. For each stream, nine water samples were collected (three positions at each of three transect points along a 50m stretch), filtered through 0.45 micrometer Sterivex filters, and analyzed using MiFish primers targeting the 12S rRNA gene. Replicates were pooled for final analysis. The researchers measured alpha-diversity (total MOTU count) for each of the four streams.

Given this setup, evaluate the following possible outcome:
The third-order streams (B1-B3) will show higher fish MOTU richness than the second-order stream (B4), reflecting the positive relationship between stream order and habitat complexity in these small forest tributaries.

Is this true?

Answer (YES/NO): NO